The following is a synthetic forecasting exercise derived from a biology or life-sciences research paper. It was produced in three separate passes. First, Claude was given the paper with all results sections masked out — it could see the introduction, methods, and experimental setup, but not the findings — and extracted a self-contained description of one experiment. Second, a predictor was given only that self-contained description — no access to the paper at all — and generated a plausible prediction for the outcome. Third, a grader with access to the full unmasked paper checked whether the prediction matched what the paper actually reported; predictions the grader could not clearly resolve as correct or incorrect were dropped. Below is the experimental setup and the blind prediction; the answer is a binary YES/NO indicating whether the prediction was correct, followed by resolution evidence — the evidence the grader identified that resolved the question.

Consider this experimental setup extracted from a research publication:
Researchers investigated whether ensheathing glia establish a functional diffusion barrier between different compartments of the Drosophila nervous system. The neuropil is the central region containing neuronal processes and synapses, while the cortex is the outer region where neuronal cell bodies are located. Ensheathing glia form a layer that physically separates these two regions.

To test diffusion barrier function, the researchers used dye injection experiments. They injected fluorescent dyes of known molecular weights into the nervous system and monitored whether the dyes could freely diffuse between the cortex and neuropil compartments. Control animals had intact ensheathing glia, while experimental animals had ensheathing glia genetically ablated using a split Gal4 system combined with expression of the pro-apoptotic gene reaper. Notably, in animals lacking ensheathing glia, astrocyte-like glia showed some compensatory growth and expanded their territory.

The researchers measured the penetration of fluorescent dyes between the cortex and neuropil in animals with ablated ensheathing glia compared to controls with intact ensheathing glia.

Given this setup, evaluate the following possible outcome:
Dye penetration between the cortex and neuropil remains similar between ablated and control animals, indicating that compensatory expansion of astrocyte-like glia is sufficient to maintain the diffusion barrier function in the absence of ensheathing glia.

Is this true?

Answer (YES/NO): NO